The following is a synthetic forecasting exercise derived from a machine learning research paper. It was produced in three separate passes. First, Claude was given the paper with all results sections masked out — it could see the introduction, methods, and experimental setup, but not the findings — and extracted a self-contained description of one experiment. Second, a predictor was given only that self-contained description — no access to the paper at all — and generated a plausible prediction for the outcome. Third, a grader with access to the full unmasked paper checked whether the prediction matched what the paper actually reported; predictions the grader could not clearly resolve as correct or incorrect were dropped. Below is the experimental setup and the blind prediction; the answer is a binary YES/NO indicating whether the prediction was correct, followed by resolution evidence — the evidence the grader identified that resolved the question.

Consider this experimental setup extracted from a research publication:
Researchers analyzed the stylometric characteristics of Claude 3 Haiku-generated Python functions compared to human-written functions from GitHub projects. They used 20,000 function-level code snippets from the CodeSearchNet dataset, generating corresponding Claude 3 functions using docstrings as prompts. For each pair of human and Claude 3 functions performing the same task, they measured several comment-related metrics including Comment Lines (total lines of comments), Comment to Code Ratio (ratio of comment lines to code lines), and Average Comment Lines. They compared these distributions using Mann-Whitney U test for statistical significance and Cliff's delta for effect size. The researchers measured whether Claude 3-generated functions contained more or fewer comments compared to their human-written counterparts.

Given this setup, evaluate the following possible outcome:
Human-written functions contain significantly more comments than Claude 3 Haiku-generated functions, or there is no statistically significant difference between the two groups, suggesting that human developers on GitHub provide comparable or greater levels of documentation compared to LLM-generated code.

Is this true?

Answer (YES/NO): NO